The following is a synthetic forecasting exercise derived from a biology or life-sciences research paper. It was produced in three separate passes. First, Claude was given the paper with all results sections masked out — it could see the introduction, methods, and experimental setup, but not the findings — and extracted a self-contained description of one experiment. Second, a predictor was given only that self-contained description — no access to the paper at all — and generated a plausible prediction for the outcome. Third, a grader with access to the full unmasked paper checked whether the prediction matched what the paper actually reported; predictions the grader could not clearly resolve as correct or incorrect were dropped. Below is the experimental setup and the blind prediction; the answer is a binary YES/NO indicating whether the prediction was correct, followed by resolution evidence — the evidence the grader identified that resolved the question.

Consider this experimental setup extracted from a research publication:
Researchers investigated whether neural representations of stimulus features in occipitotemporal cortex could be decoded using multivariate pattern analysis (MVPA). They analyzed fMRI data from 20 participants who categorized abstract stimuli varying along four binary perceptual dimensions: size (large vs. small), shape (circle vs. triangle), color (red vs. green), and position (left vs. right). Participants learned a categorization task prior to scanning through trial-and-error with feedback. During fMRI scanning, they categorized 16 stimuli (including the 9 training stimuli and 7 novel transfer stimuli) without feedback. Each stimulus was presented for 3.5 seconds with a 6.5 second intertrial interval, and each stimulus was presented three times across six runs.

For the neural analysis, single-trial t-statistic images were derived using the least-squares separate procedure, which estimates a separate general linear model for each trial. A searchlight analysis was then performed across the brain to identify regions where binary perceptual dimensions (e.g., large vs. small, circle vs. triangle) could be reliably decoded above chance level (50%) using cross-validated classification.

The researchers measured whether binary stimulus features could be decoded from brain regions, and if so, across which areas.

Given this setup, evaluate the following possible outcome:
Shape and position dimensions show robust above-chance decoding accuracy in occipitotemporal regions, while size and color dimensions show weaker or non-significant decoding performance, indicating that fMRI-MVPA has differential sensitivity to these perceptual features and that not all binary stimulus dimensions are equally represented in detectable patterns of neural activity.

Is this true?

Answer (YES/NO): NO